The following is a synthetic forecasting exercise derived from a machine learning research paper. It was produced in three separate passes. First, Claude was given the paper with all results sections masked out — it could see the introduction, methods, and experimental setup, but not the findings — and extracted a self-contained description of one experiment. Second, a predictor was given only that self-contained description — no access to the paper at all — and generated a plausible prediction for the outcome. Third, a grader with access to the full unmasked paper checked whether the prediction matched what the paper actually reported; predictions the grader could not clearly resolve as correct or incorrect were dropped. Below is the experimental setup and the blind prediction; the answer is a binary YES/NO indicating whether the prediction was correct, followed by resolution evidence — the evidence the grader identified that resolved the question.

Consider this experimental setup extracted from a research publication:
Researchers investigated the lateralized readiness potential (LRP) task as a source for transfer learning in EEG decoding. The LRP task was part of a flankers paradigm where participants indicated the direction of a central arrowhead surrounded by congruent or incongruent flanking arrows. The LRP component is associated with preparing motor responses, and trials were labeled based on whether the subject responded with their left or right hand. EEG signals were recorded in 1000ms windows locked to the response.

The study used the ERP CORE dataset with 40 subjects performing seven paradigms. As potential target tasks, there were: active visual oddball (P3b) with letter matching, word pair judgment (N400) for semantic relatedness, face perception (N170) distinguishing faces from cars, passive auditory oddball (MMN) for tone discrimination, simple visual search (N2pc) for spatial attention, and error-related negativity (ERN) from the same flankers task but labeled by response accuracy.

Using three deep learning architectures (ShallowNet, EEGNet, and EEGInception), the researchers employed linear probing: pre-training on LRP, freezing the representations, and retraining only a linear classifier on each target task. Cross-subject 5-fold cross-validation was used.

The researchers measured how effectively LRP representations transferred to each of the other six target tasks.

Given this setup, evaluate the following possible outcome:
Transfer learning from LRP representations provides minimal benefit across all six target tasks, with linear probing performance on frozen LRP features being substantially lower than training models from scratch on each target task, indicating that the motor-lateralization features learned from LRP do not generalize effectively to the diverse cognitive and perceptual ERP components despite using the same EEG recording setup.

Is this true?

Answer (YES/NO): NO